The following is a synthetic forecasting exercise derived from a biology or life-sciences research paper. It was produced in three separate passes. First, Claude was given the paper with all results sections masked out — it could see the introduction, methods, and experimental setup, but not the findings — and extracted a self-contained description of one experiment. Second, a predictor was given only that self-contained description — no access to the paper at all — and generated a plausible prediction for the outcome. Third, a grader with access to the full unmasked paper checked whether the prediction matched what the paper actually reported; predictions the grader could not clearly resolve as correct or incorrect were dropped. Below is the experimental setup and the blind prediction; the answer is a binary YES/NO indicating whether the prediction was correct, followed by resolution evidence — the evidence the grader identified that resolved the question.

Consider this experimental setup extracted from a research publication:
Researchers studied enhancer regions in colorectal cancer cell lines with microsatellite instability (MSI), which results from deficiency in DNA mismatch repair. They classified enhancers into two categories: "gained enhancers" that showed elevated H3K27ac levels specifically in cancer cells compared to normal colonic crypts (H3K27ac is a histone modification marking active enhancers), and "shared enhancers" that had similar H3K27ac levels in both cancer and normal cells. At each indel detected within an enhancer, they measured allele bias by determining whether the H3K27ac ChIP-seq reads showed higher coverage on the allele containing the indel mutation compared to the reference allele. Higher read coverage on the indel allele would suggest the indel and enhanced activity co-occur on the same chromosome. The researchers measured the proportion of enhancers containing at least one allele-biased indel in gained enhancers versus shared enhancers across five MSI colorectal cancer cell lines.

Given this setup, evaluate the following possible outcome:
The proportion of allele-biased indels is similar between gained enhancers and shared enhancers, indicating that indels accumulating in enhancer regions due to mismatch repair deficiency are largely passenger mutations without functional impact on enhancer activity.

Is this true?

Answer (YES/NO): NO